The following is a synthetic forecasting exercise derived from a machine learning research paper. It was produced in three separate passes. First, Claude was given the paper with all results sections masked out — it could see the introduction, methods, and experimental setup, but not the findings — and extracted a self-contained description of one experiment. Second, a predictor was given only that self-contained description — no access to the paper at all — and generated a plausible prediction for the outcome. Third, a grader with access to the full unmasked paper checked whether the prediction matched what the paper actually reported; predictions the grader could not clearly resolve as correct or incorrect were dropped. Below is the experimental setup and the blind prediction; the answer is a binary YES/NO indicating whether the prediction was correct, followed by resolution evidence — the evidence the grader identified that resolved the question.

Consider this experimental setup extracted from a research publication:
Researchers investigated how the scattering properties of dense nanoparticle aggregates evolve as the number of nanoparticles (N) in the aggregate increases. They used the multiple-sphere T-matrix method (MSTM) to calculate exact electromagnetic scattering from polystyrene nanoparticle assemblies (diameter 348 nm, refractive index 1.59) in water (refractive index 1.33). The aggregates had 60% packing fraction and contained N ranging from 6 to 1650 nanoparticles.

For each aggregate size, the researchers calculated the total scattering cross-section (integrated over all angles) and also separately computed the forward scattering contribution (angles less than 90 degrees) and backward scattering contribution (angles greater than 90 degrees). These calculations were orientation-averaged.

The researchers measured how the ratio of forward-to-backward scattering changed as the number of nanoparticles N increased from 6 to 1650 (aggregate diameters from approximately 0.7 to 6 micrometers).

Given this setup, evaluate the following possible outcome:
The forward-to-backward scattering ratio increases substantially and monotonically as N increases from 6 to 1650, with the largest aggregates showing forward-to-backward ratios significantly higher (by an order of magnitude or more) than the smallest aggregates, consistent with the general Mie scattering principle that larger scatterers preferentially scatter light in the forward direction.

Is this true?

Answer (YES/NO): NO